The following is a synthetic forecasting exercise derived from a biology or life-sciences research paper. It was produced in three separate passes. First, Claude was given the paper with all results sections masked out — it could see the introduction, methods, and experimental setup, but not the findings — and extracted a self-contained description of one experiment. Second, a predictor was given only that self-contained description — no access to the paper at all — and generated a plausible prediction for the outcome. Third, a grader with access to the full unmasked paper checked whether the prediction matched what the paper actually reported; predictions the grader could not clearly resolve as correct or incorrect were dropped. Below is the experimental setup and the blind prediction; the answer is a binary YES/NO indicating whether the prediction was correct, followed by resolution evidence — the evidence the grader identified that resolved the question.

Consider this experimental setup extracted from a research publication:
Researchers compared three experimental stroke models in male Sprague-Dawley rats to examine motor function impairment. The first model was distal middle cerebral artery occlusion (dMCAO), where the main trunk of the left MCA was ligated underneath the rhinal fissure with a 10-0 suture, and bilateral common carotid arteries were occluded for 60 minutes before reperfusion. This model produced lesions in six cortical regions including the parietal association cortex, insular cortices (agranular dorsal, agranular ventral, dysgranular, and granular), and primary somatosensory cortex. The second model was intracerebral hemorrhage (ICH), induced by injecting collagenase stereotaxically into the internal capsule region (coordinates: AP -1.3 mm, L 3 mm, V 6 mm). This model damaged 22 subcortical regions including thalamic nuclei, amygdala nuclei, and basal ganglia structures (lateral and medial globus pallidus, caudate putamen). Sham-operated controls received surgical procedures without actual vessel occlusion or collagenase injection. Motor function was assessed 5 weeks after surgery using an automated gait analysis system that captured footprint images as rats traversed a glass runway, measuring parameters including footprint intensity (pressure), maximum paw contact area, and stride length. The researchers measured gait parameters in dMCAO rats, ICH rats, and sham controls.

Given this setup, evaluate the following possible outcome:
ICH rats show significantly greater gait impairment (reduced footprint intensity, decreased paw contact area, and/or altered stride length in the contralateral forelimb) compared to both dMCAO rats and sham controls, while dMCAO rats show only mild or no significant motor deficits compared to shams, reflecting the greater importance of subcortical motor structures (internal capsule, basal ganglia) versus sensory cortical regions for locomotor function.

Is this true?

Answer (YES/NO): YES